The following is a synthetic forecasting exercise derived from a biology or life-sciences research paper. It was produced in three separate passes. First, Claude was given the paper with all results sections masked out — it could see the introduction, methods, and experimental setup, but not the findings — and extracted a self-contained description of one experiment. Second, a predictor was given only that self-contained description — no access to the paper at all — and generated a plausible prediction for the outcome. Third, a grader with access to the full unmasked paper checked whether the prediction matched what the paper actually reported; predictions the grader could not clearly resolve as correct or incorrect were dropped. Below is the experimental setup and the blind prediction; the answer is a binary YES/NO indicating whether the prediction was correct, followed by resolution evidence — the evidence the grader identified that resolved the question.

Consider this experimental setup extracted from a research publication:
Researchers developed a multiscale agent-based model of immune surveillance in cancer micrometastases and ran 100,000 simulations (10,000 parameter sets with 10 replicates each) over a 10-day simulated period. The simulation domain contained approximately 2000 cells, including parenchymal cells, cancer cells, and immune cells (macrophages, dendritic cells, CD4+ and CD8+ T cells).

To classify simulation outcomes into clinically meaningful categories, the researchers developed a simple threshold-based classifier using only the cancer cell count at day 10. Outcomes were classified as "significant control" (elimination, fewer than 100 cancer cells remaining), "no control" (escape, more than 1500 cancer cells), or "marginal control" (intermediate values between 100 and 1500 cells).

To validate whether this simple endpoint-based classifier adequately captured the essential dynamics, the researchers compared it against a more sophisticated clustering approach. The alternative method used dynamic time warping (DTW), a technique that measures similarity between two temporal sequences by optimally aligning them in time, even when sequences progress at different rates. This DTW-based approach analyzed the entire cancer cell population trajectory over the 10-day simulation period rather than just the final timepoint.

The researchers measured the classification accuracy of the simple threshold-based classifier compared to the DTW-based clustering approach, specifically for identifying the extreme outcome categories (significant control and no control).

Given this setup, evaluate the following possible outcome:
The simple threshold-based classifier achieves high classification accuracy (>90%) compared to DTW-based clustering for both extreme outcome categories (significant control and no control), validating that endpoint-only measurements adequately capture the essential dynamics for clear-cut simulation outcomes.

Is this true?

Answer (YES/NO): YES